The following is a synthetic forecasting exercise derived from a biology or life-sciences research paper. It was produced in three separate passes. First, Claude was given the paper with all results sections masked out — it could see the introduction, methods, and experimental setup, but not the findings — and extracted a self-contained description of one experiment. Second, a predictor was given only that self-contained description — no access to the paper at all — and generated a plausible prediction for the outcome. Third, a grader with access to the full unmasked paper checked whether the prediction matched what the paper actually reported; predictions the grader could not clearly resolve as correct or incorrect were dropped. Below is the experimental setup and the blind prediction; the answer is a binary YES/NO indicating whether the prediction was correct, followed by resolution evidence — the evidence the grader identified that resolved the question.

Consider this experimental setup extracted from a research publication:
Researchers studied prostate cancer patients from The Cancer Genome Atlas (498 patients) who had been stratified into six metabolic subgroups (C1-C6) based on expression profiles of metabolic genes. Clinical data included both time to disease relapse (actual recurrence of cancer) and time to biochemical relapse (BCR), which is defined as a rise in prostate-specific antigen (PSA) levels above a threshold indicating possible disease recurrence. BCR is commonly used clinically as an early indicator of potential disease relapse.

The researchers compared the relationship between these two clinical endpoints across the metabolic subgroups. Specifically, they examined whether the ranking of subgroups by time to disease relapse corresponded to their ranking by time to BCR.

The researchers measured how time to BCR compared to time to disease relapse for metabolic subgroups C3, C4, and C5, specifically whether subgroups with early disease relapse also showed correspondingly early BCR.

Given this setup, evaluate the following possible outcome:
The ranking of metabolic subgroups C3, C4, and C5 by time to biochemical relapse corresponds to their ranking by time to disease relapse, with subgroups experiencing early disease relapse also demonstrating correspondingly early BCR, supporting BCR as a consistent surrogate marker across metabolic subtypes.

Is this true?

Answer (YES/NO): NO